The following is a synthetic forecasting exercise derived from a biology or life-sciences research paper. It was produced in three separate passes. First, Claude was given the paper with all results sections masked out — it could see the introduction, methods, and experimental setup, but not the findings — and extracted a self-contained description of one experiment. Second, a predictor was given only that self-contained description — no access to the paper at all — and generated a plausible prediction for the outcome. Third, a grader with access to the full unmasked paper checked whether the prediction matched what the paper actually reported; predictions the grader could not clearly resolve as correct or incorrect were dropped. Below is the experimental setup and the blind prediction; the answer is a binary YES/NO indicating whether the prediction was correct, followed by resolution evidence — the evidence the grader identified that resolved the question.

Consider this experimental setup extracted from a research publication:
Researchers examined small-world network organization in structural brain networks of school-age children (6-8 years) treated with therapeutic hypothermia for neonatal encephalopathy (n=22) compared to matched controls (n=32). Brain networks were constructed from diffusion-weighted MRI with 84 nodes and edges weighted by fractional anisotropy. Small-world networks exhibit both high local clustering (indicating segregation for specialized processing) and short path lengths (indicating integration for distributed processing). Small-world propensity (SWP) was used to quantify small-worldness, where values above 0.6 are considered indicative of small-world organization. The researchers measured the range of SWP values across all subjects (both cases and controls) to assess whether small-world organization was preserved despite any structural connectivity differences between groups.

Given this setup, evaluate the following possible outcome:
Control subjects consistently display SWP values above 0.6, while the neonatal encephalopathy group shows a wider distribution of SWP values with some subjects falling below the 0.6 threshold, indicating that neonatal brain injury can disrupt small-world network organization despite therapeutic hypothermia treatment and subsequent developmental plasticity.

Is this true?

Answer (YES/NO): NO